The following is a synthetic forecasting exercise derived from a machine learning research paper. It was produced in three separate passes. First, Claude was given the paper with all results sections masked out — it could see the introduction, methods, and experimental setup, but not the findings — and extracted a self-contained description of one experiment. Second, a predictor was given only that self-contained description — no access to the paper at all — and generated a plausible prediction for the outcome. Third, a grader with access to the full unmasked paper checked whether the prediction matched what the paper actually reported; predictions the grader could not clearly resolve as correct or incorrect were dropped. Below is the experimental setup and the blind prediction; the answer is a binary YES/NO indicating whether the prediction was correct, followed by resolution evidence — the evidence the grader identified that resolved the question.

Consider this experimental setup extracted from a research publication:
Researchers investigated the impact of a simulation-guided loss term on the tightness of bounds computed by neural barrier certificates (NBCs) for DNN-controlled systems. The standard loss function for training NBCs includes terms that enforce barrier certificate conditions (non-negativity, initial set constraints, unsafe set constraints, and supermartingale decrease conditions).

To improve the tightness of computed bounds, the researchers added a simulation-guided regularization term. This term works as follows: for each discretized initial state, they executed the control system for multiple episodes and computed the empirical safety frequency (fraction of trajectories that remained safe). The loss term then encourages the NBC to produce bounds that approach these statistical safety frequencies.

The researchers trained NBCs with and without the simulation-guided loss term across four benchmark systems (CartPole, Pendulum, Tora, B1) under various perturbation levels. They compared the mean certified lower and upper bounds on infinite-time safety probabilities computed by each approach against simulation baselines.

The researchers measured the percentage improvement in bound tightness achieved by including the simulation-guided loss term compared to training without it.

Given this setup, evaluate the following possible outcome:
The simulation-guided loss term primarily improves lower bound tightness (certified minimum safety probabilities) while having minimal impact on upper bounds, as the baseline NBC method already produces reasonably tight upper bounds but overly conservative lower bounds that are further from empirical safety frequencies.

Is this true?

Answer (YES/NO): NO